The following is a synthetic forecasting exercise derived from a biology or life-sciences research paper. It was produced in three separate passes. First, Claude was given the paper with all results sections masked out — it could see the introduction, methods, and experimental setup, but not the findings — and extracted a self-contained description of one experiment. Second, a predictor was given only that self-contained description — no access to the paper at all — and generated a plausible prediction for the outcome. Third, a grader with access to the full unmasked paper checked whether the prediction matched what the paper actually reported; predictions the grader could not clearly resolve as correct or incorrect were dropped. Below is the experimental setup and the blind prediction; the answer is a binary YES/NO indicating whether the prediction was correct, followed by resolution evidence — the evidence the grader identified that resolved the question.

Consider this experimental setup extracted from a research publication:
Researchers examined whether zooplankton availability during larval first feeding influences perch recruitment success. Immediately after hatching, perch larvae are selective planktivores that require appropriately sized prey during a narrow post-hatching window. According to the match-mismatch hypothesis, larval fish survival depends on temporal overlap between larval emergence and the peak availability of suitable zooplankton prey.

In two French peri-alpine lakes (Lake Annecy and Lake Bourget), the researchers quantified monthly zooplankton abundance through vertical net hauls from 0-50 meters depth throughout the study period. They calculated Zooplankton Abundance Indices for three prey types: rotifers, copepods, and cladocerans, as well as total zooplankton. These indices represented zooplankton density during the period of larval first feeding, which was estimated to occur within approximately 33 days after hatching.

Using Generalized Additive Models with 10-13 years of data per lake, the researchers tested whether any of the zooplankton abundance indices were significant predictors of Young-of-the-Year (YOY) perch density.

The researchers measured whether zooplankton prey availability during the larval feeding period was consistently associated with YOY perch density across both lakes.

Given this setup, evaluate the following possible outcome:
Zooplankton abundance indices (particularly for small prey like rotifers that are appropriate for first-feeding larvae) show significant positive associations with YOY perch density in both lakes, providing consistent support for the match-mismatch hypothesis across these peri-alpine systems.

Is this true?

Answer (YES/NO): NO